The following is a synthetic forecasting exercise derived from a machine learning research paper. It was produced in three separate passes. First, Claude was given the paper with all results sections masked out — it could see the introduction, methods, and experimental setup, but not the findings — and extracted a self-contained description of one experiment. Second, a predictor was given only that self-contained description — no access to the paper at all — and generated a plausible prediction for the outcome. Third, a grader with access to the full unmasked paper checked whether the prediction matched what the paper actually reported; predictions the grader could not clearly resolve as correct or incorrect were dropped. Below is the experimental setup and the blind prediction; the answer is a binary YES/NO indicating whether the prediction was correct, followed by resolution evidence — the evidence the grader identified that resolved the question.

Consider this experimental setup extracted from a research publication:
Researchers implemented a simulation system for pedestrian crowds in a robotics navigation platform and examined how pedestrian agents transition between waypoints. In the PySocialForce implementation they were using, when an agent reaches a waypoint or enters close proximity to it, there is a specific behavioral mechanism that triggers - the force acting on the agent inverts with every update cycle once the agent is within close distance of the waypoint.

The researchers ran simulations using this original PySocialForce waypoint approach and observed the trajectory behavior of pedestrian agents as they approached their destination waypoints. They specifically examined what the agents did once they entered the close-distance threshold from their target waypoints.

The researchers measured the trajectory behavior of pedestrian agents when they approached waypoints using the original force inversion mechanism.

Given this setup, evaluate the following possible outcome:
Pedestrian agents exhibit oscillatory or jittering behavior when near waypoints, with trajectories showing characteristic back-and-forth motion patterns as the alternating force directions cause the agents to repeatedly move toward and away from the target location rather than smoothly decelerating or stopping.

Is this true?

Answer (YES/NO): NO